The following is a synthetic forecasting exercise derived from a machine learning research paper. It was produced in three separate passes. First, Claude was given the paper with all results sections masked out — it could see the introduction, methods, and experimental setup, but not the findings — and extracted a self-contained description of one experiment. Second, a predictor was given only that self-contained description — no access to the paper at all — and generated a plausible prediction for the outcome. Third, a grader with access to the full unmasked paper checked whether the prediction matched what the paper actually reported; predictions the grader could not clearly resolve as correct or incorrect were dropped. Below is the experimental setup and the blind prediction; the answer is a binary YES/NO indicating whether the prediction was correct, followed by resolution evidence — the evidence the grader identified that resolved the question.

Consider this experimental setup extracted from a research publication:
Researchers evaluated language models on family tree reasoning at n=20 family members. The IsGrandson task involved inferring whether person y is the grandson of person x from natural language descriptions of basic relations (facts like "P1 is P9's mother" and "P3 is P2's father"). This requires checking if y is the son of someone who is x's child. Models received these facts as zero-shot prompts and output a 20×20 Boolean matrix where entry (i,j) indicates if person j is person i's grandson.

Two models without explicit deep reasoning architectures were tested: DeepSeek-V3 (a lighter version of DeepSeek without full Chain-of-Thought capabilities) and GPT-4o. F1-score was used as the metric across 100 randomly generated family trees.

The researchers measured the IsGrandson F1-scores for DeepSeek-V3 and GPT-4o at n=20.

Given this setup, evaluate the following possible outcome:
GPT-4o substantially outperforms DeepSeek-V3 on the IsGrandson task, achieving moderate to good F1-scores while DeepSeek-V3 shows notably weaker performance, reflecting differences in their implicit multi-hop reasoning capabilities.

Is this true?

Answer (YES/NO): NO